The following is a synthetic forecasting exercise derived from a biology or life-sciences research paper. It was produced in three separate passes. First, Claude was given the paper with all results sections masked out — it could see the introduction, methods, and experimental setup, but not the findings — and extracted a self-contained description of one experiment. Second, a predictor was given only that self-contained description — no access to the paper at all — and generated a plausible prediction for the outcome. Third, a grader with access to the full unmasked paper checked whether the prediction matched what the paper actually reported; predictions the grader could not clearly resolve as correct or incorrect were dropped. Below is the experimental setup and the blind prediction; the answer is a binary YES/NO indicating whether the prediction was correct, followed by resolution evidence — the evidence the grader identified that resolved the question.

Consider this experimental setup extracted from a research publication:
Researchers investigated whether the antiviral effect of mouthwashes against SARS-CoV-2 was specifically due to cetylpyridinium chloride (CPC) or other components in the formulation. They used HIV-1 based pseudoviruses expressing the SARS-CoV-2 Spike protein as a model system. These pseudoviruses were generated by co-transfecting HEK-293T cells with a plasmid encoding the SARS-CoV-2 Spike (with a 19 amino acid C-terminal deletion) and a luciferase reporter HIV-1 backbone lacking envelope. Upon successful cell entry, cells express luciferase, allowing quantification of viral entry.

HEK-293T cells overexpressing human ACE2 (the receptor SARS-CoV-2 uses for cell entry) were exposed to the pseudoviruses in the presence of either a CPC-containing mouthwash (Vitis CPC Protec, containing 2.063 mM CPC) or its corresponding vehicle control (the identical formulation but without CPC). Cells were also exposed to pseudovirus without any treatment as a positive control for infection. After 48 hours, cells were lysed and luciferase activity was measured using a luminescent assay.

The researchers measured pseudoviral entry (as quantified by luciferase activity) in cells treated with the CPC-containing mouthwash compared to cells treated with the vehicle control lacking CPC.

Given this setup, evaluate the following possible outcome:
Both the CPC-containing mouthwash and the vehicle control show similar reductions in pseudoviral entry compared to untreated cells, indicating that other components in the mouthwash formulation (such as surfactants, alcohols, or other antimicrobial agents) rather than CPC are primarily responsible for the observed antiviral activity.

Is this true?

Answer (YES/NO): NO